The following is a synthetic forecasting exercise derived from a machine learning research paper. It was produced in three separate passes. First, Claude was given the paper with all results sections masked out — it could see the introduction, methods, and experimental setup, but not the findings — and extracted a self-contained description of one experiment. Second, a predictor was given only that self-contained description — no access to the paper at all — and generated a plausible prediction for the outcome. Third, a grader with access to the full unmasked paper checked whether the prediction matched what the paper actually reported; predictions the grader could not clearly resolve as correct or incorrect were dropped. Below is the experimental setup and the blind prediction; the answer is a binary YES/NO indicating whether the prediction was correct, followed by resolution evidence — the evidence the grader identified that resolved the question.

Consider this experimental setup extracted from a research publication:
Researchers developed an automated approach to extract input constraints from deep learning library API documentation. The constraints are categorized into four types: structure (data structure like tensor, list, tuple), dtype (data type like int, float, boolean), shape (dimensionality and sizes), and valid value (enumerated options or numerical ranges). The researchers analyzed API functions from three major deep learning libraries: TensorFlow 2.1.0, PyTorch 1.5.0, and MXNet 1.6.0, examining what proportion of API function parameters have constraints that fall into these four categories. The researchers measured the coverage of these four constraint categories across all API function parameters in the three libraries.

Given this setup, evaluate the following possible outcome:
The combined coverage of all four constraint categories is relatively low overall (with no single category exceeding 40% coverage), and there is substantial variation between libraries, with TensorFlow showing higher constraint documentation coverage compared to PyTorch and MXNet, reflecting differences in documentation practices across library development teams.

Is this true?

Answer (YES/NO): NO